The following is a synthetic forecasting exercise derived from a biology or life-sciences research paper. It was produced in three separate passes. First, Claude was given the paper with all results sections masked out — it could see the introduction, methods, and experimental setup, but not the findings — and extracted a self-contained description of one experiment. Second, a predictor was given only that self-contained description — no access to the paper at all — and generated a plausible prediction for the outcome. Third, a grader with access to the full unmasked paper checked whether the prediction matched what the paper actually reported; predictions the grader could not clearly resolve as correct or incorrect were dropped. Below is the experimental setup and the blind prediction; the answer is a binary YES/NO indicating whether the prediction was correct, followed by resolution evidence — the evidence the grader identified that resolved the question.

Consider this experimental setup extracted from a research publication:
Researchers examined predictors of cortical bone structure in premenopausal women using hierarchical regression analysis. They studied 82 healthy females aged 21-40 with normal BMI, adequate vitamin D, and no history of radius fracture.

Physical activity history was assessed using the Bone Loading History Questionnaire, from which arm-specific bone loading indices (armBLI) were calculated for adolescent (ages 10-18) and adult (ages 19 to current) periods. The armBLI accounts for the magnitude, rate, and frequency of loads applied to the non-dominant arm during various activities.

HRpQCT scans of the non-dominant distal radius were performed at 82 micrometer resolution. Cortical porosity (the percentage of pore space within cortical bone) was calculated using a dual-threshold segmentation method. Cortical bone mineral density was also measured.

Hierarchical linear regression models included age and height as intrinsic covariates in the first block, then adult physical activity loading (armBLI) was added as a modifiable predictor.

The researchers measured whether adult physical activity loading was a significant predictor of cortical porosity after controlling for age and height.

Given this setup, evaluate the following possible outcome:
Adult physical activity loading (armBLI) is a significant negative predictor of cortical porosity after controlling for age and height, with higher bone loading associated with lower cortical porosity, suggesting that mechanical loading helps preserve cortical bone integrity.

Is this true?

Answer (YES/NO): NO